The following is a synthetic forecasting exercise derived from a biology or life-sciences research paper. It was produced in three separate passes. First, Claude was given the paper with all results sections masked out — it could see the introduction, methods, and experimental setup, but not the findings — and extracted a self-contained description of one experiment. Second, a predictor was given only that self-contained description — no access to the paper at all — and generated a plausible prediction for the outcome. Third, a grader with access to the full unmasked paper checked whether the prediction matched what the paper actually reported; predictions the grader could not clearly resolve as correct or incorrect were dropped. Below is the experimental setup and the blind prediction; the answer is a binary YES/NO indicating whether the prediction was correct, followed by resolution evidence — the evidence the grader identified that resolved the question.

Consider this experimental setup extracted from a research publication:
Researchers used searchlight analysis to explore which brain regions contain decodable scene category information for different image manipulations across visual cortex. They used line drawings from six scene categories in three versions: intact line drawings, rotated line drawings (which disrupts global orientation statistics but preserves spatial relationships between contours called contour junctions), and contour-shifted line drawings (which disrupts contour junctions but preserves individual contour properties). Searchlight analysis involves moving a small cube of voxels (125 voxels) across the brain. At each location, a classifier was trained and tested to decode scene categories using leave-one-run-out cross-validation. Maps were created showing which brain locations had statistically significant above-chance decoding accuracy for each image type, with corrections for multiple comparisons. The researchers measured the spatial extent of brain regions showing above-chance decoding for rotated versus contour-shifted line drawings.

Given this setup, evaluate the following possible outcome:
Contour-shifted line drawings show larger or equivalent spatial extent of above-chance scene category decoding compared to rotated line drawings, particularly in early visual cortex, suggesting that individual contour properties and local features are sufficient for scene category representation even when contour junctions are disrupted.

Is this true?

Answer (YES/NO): NO